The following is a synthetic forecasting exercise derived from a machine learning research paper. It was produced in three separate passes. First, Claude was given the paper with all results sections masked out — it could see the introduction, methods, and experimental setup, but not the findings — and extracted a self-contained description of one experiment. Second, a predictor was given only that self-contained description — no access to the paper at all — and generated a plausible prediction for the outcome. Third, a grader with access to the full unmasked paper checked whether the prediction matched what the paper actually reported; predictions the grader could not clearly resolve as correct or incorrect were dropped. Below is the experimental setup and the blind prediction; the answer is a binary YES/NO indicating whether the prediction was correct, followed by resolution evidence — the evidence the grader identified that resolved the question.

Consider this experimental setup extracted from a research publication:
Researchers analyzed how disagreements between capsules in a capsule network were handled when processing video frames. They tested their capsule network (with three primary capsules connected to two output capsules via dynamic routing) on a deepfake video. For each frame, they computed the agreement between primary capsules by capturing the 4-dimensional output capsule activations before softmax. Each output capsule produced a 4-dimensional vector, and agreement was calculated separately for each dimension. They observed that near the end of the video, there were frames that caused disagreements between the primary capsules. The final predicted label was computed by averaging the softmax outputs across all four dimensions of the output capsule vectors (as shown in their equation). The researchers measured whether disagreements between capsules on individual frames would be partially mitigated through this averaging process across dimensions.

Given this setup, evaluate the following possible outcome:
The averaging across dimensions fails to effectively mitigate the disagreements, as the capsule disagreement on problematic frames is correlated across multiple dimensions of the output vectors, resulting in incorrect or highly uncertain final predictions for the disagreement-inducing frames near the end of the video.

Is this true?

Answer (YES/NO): NO